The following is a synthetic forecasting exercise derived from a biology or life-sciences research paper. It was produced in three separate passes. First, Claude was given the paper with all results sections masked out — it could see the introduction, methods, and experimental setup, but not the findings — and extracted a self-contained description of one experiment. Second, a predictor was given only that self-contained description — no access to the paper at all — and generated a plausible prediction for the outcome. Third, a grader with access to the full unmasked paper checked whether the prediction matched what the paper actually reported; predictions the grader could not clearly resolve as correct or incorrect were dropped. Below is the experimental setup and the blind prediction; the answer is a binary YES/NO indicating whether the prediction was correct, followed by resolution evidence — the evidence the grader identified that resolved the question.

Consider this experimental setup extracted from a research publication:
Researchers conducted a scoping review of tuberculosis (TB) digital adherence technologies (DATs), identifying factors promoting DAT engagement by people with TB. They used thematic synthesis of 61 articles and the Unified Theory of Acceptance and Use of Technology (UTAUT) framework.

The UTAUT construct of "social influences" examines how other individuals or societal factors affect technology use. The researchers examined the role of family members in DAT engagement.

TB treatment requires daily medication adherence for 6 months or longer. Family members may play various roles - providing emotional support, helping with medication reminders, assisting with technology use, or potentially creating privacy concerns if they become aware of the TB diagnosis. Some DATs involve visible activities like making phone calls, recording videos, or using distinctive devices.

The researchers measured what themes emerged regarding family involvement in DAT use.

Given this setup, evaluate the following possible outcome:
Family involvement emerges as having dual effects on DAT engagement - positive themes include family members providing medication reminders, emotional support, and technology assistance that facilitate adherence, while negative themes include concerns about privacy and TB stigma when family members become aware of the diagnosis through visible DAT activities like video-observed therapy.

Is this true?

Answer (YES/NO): YES